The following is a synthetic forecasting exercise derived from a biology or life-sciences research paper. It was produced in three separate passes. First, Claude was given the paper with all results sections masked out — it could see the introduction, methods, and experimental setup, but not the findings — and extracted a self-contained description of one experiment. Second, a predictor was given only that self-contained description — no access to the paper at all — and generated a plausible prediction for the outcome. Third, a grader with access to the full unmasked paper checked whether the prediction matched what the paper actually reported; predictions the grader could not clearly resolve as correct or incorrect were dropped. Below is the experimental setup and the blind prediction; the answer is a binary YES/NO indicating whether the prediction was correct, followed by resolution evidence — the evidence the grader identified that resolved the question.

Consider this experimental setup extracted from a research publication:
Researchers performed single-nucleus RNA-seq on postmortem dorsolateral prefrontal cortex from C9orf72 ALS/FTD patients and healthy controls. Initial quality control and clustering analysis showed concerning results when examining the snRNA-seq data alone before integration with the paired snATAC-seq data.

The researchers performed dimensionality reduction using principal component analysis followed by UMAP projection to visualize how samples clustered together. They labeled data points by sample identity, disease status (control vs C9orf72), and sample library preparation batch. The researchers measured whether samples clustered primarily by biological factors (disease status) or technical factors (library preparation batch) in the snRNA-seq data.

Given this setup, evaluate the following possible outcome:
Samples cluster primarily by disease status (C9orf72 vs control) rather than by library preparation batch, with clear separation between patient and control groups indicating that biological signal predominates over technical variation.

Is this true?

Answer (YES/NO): NO